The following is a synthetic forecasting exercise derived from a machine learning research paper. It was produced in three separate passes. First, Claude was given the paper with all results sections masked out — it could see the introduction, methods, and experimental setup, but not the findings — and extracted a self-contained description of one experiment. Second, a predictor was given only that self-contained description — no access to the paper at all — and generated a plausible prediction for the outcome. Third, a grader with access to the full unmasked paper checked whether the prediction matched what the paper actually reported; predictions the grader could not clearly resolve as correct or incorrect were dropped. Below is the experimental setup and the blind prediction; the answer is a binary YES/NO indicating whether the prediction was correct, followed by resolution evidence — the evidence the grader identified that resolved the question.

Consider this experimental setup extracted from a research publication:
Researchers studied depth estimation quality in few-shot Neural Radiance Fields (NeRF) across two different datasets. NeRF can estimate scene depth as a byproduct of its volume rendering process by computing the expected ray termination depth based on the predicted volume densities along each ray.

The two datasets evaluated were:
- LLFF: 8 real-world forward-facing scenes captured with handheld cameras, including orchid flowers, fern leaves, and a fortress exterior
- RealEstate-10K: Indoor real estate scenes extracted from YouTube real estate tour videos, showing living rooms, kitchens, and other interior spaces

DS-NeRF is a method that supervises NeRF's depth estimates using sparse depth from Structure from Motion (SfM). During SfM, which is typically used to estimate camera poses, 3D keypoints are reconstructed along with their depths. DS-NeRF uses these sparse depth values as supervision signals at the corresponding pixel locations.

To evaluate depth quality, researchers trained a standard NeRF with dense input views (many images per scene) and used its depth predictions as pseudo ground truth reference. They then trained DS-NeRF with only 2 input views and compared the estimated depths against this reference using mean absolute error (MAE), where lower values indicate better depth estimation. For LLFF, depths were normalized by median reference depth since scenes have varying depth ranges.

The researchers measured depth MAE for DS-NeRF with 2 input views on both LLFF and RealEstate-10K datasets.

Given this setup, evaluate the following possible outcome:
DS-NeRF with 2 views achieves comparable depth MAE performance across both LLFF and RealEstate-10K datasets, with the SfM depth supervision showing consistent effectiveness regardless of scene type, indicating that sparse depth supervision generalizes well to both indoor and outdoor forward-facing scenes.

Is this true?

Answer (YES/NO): NO